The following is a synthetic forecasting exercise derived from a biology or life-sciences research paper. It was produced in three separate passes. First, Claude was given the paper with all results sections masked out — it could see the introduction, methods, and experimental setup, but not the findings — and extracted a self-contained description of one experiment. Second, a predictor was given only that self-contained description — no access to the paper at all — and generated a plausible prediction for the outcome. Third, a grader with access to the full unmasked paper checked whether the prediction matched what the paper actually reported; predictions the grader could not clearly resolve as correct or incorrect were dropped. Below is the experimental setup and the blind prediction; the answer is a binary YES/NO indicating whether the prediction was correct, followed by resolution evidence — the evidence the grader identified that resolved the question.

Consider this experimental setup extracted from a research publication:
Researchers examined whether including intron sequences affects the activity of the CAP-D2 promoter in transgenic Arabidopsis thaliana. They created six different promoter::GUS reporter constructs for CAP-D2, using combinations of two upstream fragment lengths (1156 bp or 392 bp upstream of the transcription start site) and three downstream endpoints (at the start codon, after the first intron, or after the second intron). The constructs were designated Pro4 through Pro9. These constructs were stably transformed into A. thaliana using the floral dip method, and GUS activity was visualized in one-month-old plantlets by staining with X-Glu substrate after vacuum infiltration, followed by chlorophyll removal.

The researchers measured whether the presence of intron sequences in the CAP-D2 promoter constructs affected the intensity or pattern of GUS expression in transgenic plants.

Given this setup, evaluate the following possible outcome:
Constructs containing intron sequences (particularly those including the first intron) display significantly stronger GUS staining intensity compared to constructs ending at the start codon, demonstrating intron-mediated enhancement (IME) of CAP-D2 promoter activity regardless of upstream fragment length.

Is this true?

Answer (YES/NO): NO